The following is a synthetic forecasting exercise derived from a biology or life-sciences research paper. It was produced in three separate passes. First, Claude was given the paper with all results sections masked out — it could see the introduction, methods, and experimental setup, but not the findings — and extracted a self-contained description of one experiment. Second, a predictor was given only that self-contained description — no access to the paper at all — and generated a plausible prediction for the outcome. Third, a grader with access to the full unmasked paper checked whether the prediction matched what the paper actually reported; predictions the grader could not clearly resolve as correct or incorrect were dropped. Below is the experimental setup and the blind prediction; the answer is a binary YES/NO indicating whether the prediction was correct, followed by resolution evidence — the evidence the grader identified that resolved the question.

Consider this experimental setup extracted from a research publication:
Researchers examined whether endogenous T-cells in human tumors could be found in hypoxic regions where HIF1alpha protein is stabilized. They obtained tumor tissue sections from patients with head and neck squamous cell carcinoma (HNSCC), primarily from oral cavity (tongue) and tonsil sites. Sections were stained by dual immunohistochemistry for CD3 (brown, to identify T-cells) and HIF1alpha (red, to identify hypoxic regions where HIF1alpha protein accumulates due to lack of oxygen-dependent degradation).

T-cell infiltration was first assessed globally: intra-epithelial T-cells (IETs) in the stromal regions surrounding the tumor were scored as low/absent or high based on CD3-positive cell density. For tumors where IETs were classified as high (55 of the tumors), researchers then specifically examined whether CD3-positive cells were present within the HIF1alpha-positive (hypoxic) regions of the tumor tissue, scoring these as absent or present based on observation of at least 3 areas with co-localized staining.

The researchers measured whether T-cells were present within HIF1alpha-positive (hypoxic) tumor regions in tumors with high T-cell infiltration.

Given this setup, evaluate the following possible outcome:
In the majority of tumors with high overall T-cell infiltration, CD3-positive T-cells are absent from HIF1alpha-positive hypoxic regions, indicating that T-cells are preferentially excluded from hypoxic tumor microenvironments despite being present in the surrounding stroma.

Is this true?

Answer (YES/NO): NO